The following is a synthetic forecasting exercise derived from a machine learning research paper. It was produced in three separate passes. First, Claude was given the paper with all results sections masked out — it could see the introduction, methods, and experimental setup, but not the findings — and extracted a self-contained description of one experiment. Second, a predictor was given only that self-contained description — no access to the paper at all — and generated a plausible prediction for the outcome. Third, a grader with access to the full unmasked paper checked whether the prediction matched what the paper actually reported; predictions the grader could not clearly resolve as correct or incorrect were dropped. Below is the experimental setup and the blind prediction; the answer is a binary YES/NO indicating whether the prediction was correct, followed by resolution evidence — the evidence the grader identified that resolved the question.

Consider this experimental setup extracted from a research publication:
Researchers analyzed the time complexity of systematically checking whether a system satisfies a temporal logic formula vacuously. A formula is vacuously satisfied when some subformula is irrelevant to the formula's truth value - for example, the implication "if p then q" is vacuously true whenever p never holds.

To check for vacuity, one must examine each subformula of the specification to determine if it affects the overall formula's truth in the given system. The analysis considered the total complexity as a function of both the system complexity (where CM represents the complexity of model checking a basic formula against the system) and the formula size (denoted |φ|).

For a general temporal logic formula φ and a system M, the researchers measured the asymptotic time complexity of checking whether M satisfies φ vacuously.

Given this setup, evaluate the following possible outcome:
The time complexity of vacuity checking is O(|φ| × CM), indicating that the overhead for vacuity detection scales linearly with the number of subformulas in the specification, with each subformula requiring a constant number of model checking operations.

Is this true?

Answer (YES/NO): YES